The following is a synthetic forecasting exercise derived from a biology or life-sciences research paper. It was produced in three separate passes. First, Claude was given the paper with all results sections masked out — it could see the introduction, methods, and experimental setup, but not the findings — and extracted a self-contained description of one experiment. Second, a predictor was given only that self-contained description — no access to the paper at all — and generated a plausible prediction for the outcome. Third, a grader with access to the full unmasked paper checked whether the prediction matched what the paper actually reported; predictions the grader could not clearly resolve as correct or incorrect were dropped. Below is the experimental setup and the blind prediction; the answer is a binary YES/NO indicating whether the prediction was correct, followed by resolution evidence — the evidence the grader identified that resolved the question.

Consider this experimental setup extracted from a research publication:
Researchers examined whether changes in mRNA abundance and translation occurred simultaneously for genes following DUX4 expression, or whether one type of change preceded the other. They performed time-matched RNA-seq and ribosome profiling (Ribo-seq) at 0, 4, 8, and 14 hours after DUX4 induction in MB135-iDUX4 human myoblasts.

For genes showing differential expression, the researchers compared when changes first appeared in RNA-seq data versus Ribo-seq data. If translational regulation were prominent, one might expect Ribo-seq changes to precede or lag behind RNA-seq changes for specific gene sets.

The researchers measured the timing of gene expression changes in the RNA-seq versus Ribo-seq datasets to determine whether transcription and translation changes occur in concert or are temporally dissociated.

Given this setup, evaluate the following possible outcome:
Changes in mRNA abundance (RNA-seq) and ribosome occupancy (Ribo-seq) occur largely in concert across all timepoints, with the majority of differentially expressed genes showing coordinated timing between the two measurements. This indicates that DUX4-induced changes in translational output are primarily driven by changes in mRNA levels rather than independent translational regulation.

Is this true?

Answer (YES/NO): YES